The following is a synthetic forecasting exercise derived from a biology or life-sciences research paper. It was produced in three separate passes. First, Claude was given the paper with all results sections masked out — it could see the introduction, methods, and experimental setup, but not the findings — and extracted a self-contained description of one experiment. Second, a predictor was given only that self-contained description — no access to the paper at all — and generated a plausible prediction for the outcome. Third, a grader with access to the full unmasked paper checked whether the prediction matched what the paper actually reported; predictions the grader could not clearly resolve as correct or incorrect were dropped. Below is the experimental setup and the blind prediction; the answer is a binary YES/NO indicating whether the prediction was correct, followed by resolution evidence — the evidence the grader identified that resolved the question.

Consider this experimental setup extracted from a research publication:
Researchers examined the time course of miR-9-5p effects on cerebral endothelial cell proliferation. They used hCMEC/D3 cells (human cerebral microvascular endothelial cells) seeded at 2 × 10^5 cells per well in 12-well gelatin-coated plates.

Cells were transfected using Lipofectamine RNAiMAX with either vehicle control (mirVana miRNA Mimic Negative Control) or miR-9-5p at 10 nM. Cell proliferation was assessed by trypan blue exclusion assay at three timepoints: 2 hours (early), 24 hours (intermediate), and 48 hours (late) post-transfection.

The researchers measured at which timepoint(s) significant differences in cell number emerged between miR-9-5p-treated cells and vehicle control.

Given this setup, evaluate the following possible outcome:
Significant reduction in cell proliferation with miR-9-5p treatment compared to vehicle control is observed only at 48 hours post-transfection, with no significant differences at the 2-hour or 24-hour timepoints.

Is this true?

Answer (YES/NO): NO